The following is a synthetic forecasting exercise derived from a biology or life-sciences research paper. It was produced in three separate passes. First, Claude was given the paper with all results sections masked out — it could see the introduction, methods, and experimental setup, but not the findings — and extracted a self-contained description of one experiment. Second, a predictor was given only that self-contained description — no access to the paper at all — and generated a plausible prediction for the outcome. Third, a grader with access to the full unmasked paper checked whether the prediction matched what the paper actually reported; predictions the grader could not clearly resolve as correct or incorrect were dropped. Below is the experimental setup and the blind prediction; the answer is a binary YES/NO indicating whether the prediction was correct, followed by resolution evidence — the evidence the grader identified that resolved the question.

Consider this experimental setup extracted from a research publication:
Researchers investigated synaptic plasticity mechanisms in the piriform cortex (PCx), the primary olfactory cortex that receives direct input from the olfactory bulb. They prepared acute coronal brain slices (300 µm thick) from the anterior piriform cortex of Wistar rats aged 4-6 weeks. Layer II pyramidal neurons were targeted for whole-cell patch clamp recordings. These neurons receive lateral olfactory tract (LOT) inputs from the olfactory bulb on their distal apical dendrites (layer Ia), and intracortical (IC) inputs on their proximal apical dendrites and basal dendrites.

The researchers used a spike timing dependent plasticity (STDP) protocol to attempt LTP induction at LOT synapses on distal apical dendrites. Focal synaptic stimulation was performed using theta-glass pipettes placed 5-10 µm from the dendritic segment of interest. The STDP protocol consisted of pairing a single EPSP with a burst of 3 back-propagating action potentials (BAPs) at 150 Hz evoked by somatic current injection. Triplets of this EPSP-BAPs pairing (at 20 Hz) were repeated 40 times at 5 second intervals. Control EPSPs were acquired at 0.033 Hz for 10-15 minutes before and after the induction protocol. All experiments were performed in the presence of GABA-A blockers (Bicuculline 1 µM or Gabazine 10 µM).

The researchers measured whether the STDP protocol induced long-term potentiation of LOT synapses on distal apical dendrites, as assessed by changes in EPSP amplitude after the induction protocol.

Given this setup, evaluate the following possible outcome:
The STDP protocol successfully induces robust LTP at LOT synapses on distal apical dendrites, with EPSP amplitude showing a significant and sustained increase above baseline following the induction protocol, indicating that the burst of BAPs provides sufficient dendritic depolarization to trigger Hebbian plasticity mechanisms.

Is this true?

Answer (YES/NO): NO